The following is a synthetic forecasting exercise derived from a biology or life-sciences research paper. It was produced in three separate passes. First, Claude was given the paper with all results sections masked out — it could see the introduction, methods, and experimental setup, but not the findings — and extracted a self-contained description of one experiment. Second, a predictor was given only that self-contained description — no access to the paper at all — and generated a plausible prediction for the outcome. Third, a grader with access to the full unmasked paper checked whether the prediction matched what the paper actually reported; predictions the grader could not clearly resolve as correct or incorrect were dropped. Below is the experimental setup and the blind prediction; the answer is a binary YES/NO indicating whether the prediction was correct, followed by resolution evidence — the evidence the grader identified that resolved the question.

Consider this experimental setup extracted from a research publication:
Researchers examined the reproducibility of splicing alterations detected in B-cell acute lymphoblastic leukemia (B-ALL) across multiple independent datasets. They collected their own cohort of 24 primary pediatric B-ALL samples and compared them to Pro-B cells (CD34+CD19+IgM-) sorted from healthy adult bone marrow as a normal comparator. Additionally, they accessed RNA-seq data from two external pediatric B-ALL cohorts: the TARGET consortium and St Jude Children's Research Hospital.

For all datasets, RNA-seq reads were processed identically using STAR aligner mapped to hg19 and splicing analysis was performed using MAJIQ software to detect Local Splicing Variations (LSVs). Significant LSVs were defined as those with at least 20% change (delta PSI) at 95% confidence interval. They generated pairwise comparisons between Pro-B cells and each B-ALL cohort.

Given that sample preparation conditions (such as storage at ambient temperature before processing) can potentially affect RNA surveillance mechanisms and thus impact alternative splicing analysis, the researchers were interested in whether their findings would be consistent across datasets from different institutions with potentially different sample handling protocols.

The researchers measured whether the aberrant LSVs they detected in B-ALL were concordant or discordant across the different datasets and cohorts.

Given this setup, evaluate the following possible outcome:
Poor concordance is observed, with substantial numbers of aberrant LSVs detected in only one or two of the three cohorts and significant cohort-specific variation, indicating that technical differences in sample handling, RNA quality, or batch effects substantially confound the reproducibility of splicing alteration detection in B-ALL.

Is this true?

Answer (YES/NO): NO